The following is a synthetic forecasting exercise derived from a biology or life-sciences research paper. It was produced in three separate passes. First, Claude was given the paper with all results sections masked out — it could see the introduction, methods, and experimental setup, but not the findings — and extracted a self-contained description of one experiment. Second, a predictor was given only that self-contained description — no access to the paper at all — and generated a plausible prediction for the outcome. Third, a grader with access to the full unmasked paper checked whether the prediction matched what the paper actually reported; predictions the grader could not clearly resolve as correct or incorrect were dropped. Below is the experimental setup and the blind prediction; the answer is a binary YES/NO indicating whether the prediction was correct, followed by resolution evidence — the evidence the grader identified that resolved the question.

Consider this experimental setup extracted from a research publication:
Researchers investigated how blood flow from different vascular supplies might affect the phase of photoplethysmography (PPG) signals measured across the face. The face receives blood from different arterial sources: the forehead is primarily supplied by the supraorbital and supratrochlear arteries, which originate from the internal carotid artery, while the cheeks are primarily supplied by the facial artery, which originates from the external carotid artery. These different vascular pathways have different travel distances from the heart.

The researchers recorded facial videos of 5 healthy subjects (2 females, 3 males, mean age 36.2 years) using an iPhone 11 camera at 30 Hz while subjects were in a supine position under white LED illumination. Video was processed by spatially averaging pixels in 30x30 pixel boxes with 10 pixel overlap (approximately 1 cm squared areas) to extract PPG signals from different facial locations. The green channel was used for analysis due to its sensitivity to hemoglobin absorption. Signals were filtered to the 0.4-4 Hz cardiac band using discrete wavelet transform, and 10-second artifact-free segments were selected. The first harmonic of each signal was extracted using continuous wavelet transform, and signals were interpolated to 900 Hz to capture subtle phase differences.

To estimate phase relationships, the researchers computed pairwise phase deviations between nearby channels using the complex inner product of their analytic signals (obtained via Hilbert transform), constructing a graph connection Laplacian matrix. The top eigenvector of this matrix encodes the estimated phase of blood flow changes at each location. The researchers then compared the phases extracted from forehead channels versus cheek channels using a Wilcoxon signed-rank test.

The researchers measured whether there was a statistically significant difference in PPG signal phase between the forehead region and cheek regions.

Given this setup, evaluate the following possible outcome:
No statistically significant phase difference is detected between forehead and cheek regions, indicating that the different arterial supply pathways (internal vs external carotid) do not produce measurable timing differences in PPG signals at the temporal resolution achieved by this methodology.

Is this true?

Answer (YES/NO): NO